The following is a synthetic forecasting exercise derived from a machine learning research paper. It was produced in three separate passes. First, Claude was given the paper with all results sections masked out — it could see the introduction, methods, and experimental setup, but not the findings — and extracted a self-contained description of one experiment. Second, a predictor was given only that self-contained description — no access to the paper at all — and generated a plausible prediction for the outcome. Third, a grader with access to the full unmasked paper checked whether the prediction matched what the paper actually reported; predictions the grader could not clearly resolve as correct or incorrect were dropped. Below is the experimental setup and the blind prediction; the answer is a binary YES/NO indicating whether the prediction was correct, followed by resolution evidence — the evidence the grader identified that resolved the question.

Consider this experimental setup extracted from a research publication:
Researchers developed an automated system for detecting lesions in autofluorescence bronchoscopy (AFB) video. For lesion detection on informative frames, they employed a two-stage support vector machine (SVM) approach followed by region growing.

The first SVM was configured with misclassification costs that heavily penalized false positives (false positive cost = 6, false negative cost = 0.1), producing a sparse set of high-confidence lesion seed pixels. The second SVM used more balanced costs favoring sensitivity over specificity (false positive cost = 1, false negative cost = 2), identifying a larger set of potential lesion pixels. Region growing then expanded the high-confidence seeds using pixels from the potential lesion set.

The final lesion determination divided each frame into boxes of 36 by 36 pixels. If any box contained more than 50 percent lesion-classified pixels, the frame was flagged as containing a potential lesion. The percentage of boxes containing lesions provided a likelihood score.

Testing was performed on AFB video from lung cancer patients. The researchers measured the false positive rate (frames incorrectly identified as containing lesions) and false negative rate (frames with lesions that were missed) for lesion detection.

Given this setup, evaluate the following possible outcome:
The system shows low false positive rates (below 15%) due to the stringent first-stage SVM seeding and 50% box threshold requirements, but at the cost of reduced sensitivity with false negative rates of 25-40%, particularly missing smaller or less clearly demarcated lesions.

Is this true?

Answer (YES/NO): NO